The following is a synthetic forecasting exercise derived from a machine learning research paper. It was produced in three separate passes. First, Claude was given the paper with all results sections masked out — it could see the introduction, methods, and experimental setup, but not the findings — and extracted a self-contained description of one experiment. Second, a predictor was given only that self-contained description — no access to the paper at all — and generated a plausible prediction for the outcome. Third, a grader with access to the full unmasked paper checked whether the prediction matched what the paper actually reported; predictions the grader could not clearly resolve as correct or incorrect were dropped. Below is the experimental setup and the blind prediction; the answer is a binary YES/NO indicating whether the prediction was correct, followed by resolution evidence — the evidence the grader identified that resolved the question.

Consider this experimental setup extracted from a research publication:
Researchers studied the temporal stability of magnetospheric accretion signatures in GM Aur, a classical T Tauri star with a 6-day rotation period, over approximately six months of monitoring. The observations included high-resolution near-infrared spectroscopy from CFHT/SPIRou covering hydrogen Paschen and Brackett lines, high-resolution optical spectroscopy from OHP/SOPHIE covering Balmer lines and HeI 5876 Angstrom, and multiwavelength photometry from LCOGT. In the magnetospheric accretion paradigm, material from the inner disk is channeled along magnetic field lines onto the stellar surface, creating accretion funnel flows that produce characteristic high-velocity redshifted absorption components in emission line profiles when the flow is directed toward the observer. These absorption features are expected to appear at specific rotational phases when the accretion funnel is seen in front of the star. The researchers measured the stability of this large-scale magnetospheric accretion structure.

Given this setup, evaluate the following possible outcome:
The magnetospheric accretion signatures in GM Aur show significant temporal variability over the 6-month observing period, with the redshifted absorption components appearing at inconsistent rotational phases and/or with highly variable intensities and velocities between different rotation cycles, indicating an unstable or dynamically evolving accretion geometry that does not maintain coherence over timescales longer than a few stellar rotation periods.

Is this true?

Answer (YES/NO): NO